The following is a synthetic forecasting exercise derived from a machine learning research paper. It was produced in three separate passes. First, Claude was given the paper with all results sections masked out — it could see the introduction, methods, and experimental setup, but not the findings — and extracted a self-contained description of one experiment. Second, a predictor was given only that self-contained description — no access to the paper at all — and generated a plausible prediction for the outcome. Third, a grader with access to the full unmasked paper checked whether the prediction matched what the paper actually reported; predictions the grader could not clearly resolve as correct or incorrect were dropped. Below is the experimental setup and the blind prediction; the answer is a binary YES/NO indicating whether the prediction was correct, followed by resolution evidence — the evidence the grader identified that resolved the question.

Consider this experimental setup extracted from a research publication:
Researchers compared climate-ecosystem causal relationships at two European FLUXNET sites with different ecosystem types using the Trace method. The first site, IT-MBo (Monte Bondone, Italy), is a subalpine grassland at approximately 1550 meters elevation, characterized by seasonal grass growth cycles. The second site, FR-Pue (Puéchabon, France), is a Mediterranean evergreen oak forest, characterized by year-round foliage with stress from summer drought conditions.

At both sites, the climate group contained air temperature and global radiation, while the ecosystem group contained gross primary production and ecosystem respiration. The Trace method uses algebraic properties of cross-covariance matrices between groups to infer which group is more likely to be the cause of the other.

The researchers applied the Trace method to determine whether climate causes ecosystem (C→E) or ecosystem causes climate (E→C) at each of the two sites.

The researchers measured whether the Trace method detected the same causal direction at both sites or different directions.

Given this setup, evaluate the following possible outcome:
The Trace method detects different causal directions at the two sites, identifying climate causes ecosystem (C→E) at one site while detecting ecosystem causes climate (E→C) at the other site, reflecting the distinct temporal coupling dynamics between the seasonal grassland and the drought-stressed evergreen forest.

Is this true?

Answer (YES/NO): YES